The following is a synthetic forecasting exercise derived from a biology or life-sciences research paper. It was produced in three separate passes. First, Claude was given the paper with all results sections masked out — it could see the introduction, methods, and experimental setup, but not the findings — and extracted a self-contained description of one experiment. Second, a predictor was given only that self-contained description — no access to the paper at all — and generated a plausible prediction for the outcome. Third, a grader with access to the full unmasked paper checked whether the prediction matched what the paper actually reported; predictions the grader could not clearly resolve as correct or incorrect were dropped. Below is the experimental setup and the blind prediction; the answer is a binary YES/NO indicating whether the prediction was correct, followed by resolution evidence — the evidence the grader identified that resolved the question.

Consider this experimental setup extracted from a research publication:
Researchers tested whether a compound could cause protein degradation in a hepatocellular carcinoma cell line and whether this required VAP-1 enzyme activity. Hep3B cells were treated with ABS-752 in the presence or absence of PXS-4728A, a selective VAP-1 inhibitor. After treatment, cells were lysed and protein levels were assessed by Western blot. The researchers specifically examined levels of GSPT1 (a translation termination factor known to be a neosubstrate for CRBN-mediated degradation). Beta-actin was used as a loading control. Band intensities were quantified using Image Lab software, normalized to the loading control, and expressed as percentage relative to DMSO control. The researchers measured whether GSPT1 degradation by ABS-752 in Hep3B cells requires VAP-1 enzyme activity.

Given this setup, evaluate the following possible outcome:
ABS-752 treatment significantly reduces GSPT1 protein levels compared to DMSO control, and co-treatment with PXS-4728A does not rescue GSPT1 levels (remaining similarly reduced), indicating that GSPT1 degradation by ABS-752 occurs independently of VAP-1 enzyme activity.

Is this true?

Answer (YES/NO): NO